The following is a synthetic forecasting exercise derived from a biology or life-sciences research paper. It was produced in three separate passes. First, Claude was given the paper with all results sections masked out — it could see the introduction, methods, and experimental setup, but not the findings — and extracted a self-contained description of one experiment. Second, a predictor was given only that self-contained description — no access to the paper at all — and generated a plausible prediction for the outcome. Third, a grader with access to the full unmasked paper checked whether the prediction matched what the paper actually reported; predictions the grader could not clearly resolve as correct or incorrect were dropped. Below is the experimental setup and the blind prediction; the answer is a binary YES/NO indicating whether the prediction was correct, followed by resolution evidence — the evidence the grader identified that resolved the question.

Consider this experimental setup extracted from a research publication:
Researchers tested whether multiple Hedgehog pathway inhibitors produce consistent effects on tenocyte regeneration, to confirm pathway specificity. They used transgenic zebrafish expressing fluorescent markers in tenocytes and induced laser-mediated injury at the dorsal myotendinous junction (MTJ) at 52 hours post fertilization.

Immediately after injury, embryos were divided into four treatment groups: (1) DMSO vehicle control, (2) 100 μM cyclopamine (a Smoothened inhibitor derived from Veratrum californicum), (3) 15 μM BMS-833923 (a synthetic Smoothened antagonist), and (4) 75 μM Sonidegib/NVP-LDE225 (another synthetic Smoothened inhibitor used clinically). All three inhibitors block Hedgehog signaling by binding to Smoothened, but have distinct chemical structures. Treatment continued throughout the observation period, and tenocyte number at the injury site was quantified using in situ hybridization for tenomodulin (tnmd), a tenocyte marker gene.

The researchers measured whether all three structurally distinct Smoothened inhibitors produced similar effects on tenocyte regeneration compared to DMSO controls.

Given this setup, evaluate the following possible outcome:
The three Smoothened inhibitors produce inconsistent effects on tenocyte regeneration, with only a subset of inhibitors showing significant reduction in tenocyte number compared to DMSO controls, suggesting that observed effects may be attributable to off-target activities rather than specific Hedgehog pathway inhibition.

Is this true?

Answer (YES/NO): NO